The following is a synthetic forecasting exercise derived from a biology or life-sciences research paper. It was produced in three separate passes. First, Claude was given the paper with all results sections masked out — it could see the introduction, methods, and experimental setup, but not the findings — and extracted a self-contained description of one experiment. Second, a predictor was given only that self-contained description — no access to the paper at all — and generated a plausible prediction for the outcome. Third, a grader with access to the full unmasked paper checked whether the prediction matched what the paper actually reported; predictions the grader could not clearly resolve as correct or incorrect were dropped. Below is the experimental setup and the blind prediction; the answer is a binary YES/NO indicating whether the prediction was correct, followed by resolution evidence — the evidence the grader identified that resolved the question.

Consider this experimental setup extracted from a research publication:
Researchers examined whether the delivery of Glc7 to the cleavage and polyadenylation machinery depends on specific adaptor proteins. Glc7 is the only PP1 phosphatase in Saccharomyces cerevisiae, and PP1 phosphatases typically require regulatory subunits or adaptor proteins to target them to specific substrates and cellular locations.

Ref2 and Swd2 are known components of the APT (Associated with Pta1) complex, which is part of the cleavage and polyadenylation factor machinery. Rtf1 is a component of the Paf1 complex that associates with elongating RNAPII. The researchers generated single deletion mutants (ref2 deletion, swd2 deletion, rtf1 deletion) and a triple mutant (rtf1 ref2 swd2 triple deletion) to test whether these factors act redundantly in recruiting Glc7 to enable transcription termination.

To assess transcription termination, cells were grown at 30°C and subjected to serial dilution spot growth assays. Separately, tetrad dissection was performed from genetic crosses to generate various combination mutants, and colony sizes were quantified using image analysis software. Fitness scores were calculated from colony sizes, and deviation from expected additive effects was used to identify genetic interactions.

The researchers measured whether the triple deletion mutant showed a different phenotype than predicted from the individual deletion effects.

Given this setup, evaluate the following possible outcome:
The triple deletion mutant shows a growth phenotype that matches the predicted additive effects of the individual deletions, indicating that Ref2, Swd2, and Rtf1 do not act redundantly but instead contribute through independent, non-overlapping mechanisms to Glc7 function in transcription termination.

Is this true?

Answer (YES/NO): NO